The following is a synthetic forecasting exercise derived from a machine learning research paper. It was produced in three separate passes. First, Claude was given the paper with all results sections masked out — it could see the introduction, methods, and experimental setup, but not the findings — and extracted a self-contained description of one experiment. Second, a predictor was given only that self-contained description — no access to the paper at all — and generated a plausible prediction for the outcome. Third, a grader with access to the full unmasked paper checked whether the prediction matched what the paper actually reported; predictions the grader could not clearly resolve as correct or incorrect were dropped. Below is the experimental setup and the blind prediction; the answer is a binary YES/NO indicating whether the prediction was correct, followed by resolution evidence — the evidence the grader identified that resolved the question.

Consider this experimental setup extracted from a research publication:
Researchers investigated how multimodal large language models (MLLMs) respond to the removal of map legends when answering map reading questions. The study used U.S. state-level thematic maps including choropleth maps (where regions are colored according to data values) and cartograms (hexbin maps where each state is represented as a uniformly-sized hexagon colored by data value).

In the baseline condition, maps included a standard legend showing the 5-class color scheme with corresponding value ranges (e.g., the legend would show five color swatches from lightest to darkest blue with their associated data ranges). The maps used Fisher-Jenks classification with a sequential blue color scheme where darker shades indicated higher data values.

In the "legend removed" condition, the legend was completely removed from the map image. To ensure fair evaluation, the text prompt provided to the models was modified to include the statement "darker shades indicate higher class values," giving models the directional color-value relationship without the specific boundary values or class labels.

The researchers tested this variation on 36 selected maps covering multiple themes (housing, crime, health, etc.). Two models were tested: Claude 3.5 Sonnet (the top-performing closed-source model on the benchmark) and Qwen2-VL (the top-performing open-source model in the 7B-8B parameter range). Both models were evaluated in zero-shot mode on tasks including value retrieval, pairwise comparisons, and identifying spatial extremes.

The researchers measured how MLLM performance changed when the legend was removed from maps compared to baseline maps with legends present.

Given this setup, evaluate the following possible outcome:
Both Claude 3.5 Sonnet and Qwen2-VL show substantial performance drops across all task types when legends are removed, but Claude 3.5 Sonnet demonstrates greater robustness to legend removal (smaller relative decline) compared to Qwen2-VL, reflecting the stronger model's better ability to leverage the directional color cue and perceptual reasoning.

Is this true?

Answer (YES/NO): NO